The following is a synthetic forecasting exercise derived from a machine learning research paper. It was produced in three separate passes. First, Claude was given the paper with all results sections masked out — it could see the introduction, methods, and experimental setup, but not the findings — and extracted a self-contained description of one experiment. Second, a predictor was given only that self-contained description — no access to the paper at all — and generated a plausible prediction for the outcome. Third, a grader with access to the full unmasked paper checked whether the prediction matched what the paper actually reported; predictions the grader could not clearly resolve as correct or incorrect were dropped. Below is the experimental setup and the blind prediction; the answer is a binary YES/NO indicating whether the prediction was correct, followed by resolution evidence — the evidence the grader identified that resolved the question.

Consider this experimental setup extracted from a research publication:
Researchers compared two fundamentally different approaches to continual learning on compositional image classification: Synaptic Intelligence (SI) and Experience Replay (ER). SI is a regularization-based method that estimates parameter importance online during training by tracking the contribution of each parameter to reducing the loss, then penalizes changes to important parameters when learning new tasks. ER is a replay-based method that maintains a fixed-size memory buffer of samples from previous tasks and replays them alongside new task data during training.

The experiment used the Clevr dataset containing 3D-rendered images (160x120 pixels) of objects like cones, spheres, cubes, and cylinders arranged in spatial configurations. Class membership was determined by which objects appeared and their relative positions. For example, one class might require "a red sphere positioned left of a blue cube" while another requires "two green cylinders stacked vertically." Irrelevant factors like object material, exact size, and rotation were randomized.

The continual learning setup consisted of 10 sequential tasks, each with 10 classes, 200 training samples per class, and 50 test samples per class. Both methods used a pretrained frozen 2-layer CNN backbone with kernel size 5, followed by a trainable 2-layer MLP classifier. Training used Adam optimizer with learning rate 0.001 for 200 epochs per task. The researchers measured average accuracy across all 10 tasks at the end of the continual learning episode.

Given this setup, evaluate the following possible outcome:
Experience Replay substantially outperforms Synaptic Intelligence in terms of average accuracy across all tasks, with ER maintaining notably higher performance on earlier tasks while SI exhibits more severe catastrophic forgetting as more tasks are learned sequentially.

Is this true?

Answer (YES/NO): NO